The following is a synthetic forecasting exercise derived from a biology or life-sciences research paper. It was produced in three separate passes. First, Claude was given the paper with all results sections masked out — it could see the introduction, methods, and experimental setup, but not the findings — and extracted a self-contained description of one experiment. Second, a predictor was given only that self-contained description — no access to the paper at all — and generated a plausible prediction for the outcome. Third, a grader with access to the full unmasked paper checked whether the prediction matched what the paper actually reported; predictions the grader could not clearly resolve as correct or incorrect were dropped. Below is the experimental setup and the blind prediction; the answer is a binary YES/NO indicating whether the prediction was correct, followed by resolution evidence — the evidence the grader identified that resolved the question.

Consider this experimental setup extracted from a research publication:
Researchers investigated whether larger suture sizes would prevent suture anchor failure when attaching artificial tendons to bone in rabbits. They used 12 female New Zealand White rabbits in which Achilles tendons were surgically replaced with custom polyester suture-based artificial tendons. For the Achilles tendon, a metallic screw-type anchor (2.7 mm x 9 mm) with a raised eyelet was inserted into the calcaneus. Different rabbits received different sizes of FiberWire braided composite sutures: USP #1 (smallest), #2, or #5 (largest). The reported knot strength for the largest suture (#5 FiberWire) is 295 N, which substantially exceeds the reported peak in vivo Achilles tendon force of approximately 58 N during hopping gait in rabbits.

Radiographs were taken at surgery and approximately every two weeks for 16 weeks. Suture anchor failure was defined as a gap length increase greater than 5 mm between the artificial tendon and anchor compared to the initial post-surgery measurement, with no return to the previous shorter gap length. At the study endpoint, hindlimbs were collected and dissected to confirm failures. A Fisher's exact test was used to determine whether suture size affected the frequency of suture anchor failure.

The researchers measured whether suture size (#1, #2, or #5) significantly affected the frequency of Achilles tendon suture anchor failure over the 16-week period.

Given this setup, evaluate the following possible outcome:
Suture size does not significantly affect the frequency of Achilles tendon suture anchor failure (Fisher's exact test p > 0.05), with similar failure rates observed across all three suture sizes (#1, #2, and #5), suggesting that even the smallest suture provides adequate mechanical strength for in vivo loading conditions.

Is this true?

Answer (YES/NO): YES